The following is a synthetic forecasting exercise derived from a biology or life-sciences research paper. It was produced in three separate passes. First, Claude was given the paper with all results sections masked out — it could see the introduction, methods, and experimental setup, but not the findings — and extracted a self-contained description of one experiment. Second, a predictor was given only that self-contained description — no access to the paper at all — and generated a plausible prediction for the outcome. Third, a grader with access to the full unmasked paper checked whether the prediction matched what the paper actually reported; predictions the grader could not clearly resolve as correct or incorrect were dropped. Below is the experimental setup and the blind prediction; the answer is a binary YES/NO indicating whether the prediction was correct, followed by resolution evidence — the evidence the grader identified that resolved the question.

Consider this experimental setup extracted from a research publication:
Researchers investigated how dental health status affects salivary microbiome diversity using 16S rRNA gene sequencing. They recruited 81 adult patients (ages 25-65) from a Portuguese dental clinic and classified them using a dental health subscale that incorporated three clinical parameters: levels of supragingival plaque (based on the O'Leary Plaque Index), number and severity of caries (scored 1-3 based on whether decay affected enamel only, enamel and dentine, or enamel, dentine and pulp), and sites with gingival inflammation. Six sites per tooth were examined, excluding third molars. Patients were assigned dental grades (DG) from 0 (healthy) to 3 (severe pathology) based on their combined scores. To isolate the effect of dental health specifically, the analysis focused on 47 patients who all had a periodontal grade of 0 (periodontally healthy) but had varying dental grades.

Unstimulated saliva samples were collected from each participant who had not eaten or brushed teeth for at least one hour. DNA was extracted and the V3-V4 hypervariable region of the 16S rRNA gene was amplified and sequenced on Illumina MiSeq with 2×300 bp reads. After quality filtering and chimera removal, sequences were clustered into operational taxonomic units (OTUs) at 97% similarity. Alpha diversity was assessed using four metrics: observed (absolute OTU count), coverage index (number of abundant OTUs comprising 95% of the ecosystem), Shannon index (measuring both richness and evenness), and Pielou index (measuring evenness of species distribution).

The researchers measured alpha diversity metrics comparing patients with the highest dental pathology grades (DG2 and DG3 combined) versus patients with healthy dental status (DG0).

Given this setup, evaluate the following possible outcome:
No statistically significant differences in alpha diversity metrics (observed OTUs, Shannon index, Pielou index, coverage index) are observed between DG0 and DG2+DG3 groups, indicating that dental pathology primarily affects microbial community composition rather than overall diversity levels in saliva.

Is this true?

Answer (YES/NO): NO